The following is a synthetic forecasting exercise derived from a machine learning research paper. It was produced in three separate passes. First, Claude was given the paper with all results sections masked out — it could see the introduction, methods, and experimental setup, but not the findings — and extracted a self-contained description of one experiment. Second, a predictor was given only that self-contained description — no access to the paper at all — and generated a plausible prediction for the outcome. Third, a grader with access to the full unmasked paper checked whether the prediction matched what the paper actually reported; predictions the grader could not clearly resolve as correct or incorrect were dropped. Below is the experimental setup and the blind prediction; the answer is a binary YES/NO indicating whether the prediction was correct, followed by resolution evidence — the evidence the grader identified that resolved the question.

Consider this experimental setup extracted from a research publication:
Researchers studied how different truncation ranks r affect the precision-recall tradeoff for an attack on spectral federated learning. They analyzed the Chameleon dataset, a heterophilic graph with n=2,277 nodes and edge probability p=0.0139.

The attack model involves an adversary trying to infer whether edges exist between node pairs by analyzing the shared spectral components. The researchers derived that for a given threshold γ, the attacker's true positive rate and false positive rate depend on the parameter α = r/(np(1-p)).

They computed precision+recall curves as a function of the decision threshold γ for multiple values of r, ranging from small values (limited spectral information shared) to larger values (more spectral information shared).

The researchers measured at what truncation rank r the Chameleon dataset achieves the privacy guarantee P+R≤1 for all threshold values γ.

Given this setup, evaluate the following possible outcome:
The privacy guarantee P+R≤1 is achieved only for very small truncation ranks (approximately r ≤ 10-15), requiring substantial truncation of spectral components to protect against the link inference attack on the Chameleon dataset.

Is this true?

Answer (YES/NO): NO